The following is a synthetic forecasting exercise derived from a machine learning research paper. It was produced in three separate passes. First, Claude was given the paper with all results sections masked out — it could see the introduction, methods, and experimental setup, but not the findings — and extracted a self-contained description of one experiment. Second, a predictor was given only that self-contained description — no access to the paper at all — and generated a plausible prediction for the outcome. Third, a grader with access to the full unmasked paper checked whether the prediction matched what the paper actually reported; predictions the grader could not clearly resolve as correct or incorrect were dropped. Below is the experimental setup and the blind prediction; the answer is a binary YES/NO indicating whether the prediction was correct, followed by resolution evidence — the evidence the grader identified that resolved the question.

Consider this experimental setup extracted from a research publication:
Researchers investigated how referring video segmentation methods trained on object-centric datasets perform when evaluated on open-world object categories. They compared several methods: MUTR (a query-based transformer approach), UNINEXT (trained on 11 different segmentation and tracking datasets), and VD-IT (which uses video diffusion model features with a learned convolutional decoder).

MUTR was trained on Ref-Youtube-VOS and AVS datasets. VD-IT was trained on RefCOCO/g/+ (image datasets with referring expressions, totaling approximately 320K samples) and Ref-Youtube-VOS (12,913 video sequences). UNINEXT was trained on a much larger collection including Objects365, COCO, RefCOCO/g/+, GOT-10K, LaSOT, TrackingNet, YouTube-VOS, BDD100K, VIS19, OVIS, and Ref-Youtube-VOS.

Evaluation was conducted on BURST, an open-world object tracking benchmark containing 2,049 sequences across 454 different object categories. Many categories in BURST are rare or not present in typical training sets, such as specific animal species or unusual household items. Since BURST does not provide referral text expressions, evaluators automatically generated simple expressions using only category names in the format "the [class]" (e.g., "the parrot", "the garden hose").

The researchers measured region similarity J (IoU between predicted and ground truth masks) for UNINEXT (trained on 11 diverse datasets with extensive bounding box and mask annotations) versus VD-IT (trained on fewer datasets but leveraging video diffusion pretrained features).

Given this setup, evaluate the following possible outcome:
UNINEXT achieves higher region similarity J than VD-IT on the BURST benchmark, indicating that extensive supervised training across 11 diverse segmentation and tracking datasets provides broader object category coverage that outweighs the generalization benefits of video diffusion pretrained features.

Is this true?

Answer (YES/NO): NO